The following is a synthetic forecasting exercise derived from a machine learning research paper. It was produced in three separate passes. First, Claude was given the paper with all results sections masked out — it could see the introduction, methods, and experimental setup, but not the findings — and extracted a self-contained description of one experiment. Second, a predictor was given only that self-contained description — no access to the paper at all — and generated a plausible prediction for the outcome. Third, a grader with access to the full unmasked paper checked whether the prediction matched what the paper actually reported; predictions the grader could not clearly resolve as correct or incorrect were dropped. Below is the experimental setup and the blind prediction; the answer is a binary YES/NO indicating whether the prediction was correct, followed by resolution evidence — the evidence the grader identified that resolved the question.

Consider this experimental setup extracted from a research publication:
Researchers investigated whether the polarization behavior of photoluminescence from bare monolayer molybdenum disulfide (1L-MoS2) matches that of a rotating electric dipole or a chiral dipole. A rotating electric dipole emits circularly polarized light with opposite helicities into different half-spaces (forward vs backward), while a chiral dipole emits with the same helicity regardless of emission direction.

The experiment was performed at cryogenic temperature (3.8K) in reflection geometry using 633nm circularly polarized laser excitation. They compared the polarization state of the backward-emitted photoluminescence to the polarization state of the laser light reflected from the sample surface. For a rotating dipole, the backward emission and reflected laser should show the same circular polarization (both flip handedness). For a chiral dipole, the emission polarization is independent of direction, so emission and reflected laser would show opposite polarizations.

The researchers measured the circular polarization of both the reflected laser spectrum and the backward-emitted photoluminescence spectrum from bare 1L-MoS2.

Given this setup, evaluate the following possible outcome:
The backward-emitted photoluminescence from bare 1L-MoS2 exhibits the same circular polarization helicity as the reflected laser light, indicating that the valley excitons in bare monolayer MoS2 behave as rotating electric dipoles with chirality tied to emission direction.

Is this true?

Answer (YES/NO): YES